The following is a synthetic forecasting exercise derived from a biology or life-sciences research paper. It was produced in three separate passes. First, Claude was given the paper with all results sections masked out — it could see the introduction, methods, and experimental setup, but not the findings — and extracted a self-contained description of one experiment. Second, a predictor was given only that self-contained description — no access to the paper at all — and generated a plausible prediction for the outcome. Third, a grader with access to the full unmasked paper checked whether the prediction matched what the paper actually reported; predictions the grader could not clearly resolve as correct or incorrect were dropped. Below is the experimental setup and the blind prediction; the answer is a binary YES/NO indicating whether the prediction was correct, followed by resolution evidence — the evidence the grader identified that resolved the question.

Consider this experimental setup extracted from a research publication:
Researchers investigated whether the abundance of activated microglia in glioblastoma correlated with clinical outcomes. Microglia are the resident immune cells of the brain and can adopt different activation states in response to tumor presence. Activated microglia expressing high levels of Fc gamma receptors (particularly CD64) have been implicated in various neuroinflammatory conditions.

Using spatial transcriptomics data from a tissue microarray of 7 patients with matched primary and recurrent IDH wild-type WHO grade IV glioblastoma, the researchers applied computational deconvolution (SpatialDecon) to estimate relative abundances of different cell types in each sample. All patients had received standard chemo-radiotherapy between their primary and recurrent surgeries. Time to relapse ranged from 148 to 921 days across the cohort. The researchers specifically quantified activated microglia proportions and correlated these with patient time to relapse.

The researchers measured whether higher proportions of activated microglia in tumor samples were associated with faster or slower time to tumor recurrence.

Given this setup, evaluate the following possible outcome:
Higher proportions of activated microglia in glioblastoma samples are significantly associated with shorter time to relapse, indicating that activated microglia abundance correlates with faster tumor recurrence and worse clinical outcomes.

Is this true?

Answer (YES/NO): YES